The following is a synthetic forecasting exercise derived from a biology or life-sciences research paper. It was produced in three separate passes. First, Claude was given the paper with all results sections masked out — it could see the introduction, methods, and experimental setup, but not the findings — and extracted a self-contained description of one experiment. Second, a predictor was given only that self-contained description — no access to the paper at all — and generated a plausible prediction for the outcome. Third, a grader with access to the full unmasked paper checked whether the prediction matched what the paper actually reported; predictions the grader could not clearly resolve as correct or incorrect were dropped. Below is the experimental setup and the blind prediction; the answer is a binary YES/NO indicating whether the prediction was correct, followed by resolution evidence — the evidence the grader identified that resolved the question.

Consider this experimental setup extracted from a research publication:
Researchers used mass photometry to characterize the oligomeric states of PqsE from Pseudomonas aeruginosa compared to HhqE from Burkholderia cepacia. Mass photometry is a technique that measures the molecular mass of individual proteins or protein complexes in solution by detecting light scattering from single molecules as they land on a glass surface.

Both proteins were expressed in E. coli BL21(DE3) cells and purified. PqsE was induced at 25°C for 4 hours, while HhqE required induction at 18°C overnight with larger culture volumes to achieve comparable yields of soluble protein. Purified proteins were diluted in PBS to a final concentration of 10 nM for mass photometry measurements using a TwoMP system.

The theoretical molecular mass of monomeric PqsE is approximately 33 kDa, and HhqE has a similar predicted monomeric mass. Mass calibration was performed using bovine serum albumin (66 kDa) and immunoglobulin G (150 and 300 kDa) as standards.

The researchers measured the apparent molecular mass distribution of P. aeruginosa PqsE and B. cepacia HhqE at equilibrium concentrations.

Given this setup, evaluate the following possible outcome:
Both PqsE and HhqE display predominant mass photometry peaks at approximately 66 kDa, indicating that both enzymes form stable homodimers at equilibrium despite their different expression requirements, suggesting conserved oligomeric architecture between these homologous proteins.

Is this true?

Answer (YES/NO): NO